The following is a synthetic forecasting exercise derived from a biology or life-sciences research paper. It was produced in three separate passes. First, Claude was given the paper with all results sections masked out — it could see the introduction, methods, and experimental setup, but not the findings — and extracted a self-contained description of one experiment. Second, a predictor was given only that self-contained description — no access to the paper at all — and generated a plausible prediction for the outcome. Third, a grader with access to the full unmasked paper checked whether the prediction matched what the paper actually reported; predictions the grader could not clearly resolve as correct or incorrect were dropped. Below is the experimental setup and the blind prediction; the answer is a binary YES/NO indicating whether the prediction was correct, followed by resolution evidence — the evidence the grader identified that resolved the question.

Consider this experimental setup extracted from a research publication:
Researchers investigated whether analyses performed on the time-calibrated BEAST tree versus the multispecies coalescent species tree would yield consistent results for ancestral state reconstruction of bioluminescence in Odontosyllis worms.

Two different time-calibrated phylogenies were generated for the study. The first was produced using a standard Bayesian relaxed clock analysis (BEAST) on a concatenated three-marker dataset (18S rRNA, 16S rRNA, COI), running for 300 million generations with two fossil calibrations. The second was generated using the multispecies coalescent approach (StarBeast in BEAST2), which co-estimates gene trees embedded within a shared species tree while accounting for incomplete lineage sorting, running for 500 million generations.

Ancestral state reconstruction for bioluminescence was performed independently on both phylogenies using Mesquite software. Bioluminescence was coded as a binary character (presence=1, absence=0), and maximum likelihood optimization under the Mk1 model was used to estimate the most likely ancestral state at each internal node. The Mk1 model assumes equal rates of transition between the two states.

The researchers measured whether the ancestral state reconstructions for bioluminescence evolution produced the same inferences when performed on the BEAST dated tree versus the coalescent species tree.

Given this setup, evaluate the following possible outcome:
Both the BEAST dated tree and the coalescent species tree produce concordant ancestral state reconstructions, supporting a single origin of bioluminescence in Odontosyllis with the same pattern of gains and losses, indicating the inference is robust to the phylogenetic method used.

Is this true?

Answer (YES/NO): YES